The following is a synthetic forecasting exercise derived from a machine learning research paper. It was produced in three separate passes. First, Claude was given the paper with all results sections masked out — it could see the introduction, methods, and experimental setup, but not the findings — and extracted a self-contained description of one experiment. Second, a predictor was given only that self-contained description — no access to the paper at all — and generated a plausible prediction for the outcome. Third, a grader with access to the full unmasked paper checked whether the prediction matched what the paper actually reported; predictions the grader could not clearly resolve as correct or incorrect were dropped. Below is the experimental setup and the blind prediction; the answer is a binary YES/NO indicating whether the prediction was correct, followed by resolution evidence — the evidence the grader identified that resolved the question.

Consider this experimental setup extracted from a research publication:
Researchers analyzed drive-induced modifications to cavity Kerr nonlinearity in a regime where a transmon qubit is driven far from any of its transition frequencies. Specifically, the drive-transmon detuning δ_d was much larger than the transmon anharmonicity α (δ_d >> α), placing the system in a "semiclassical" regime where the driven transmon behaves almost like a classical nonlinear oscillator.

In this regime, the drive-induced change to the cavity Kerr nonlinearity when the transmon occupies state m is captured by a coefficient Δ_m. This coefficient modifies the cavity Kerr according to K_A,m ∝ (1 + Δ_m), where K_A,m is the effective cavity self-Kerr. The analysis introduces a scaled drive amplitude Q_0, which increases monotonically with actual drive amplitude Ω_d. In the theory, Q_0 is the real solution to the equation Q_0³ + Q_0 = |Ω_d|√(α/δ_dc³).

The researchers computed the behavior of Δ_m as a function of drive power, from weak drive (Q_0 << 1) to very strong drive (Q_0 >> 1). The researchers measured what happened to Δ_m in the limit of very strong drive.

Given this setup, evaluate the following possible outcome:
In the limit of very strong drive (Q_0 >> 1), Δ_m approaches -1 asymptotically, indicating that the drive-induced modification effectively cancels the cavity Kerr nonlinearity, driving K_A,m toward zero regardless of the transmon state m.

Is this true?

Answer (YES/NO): NO